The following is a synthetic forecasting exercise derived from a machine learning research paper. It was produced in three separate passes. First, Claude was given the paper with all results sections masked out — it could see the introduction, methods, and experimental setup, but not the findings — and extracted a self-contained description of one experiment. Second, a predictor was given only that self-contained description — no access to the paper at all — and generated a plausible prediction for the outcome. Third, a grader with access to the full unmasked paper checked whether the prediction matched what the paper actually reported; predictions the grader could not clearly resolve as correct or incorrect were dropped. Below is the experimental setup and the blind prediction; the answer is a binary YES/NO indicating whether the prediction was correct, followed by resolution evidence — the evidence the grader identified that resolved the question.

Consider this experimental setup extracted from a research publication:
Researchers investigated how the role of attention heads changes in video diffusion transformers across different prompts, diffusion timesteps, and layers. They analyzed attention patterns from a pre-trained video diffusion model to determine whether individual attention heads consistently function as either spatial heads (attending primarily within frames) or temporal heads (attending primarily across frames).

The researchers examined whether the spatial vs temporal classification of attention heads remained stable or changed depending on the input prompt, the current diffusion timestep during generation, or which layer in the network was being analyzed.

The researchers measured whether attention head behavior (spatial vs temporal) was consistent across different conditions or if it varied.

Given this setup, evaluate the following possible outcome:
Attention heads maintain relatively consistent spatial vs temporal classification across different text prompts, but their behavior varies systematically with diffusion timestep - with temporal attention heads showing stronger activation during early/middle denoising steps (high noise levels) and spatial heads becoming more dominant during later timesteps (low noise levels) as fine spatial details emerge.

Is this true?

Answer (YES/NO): NO